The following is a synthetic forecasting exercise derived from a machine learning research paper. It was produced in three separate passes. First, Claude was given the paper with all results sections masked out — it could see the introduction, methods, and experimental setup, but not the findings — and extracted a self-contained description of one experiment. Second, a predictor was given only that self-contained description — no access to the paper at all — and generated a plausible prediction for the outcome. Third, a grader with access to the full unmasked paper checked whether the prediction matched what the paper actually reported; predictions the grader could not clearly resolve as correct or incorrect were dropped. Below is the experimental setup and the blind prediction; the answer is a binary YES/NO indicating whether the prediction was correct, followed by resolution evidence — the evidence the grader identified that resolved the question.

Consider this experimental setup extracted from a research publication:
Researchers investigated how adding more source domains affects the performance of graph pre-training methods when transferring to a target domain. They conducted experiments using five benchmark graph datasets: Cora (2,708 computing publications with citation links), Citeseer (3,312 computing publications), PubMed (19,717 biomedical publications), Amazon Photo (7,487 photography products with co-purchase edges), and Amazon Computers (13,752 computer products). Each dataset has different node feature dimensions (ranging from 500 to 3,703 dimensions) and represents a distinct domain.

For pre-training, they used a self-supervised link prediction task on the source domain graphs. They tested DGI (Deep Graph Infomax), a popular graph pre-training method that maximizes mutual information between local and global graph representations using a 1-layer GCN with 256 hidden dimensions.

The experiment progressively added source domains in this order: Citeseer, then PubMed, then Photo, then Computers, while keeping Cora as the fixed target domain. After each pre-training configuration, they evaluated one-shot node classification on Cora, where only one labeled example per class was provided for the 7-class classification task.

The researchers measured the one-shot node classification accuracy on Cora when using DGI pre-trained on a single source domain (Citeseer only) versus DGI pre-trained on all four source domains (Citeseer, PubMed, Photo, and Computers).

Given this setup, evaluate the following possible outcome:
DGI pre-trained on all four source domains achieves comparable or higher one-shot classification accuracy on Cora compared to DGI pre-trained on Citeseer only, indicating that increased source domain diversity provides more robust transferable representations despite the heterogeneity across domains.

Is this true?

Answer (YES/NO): NO